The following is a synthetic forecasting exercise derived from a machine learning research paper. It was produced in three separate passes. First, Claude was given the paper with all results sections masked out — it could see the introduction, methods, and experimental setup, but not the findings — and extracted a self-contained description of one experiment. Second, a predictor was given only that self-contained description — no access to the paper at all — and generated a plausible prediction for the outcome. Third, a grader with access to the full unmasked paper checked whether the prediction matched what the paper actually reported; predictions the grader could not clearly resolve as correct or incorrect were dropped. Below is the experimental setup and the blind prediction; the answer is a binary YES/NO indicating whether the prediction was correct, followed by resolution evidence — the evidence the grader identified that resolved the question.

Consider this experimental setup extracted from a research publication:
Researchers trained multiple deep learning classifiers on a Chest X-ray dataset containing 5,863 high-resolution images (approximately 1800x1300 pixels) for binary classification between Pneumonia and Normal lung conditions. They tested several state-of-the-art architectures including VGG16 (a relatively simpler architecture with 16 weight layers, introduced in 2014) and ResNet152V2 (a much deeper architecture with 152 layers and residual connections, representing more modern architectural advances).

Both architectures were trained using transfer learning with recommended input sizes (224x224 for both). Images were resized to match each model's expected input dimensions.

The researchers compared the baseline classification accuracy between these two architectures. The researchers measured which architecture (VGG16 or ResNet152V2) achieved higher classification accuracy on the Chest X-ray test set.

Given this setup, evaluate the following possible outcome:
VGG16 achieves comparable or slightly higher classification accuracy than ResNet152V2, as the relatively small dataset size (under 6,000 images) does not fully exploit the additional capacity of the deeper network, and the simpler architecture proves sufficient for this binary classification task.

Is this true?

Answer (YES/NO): NO